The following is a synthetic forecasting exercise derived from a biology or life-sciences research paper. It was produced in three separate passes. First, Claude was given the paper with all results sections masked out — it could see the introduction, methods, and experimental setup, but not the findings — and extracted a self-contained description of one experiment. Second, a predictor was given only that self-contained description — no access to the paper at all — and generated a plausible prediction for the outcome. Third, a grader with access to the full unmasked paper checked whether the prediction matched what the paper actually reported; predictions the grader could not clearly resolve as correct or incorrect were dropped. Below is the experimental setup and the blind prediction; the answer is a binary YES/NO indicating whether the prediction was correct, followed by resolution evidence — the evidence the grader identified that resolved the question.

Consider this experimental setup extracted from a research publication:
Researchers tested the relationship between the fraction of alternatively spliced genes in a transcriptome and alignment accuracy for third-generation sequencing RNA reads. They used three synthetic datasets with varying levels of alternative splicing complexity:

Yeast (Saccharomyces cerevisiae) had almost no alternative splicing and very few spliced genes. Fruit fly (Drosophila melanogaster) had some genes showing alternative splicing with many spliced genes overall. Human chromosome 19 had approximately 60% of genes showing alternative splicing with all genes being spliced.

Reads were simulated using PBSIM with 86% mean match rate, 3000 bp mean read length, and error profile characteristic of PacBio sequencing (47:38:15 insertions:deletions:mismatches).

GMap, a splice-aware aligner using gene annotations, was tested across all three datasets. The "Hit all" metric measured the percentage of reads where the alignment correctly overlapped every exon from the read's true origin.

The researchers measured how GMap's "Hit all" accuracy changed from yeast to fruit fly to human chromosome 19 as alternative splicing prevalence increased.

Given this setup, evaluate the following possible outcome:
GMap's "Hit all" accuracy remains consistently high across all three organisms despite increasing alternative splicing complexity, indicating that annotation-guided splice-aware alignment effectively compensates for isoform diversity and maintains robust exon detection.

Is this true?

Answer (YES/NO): NO